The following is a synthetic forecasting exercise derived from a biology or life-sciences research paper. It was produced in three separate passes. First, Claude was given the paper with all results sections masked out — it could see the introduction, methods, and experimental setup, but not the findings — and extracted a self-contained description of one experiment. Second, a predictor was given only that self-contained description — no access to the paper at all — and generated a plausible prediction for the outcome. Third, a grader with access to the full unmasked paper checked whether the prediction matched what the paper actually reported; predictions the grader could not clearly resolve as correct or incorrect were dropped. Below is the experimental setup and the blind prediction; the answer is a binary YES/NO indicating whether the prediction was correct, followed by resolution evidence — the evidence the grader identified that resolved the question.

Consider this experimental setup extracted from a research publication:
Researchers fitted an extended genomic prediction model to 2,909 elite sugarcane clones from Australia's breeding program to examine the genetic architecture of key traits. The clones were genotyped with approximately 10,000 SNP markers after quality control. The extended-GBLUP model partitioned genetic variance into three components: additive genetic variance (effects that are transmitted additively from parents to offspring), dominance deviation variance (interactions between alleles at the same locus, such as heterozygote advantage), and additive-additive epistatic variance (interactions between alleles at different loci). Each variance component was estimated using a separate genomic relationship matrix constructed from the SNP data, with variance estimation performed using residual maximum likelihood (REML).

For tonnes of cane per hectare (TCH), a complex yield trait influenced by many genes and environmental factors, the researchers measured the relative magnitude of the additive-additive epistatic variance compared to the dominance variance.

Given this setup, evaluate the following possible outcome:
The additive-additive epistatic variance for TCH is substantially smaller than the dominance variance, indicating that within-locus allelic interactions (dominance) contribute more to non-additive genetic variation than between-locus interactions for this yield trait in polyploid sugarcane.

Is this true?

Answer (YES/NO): NO